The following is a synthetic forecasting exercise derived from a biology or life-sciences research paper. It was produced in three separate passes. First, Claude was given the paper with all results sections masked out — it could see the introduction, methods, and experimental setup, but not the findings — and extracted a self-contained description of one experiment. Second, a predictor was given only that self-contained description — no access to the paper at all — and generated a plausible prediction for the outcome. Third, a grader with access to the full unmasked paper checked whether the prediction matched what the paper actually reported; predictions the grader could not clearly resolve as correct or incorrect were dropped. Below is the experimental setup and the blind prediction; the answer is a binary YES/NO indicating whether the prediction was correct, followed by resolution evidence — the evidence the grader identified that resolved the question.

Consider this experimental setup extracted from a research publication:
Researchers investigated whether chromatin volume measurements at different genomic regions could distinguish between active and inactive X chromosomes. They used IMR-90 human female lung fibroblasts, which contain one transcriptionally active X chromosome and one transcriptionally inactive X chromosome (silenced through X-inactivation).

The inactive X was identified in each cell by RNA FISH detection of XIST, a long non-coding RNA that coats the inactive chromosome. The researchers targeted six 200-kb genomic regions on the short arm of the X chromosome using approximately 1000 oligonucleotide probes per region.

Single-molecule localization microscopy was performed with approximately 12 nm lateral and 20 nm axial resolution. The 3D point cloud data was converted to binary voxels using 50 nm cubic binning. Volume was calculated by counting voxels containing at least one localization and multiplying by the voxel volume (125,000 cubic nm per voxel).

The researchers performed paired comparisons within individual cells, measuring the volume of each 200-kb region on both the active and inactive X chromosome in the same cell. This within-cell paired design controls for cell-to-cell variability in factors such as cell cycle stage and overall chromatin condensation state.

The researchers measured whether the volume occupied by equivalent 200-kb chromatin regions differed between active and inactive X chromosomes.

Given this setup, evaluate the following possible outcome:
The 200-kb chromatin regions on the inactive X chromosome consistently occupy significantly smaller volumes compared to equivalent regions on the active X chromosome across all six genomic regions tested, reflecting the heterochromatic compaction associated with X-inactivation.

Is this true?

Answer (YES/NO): NO